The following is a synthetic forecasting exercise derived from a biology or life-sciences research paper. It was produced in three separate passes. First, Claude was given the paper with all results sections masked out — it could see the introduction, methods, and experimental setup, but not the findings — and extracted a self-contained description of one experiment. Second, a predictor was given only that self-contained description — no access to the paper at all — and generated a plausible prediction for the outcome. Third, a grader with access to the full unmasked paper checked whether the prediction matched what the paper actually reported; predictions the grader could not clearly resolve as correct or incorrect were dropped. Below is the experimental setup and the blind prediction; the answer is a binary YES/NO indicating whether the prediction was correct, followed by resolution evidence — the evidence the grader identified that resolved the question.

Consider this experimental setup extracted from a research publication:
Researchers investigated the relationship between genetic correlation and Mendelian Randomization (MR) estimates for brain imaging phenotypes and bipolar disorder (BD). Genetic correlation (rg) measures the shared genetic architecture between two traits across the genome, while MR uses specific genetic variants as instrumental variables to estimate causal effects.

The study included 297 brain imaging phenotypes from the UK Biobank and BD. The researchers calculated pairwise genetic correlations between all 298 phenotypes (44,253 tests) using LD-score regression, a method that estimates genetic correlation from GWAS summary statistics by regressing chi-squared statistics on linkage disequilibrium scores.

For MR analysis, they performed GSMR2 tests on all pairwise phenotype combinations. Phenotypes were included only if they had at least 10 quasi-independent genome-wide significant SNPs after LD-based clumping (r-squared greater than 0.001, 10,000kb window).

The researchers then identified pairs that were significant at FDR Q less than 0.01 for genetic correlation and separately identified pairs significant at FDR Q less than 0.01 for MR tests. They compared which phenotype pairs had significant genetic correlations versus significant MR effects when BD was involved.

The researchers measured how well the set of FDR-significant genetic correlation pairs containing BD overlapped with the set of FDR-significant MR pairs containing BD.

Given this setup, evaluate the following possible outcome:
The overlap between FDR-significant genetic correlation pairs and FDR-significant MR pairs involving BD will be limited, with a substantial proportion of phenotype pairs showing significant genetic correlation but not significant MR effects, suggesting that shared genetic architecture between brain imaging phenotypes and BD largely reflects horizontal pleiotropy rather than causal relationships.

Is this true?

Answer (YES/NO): NO